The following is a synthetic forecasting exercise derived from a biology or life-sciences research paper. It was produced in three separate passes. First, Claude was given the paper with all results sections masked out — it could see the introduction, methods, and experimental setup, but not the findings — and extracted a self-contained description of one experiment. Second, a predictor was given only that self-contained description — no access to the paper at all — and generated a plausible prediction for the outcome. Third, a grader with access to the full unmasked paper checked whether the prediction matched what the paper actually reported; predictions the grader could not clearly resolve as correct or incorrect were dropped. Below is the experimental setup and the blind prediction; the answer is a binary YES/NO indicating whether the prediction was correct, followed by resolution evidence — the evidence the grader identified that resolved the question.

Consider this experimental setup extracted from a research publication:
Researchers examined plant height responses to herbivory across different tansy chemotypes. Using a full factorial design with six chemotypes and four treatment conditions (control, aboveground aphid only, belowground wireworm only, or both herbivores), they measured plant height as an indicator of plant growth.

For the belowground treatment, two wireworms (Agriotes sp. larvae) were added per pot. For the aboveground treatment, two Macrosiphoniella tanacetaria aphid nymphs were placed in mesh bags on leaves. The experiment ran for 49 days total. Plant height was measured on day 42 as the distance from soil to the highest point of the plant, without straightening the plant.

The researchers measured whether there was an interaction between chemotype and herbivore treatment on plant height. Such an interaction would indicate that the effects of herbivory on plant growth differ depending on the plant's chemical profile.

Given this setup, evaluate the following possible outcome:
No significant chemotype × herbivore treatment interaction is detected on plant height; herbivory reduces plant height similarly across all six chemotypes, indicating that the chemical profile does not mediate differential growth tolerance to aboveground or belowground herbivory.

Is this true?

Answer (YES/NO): NO